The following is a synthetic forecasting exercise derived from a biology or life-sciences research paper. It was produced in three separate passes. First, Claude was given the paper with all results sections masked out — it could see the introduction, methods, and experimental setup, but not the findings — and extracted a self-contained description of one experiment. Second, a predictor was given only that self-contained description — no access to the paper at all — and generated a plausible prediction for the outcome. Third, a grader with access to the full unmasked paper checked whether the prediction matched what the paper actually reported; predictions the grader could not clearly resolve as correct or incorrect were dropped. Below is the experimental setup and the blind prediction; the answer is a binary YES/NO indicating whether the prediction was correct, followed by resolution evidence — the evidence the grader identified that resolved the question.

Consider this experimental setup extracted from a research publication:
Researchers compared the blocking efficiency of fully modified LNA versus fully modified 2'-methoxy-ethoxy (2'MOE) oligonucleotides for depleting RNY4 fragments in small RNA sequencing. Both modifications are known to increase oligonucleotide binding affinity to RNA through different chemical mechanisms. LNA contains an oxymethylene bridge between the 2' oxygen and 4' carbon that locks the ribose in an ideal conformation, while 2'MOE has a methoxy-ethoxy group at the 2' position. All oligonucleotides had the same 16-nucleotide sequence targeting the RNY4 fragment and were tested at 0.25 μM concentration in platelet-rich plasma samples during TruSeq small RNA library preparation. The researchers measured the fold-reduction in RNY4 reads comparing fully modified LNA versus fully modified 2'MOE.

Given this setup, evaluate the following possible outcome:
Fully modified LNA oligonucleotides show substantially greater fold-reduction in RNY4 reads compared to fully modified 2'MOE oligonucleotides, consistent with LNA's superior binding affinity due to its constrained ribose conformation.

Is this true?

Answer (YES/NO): NO